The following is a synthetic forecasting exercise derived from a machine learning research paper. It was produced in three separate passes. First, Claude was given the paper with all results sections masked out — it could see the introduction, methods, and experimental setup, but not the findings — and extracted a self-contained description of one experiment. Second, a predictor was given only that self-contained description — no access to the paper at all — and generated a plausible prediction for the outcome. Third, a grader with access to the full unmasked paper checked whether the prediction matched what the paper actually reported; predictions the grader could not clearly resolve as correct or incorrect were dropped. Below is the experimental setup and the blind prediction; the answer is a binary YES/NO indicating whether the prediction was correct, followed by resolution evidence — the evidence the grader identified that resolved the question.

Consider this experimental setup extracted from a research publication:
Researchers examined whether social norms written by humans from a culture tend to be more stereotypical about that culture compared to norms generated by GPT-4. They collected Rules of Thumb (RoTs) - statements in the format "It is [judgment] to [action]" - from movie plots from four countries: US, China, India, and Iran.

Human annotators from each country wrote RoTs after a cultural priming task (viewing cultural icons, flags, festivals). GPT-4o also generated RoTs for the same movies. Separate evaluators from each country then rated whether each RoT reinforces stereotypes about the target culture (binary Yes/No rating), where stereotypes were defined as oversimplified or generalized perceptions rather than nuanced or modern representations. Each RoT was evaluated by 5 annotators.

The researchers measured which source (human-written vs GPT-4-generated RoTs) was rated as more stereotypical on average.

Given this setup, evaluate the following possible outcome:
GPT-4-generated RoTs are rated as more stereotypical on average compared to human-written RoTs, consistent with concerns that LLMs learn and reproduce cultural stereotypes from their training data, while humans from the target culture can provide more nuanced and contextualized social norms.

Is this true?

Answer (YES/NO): NO